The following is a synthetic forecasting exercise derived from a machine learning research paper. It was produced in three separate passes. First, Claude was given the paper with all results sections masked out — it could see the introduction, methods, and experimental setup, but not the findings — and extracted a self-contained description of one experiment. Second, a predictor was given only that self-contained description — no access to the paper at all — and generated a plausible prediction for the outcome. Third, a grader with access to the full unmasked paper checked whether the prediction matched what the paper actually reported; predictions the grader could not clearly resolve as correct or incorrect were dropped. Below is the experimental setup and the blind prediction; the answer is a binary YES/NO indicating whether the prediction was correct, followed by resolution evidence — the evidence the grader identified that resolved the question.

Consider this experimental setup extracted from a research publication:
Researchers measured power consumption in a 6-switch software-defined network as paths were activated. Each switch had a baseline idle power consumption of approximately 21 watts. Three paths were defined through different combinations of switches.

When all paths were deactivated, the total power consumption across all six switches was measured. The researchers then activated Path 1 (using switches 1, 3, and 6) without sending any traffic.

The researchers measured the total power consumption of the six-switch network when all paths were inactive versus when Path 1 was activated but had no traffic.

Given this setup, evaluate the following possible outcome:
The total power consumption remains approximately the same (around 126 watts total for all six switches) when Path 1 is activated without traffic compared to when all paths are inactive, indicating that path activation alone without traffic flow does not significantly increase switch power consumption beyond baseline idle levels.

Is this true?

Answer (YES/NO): NO